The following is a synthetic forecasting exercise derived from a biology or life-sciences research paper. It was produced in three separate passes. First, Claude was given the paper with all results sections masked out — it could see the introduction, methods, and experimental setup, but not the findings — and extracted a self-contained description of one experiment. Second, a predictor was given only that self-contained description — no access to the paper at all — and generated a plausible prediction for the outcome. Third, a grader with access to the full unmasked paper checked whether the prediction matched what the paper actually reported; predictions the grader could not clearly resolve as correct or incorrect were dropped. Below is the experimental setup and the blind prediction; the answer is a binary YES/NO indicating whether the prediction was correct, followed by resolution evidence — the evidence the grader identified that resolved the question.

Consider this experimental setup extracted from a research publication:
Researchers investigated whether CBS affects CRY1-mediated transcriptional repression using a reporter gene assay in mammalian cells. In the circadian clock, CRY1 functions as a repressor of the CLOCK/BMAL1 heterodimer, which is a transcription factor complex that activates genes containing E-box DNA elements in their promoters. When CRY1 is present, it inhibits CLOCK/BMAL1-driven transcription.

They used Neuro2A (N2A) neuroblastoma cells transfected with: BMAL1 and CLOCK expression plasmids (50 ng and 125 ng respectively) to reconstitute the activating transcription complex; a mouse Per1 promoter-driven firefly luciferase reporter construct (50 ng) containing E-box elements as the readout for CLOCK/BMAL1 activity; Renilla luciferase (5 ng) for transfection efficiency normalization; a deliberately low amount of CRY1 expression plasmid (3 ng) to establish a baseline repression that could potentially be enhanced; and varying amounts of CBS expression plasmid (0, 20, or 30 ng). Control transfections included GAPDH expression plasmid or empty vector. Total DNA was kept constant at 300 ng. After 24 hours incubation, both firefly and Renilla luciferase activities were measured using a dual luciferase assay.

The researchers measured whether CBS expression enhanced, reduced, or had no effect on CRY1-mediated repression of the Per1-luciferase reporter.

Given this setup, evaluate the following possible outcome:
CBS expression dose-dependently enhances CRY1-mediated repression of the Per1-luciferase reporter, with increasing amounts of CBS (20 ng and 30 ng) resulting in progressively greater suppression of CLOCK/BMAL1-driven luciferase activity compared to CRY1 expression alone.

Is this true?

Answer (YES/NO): YES